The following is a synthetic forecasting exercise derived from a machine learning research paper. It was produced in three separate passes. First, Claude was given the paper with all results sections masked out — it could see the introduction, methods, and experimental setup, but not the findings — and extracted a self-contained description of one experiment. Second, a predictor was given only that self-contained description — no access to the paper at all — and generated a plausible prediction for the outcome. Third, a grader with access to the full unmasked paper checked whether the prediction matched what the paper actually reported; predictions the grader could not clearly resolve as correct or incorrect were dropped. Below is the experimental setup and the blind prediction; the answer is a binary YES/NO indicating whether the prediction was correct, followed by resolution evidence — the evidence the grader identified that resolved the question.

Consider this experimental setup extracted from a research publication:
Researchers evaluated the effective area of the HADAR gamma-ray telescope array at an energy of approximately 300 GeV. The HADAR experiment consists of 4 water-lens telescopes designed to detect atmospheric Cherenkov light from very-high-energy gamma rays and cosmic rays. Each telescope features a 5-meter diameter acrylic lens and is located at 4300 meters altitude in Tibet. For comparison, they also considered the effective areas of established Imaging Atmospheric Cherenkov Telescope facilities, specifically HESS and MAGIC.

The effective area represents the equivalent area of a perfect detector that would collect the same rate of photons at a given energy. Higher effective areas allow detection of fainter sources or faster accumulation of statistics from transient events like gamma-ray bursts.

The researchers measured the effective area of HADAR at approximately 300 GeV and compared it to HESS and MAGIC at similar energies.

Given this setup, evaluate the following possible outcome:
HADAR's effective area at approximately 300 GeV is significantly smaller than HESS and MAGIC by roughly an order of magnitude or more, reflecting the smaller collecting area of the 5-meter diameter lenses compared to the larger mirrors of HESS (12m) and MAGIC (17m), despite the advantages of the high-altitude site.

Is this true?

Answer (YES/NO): NO